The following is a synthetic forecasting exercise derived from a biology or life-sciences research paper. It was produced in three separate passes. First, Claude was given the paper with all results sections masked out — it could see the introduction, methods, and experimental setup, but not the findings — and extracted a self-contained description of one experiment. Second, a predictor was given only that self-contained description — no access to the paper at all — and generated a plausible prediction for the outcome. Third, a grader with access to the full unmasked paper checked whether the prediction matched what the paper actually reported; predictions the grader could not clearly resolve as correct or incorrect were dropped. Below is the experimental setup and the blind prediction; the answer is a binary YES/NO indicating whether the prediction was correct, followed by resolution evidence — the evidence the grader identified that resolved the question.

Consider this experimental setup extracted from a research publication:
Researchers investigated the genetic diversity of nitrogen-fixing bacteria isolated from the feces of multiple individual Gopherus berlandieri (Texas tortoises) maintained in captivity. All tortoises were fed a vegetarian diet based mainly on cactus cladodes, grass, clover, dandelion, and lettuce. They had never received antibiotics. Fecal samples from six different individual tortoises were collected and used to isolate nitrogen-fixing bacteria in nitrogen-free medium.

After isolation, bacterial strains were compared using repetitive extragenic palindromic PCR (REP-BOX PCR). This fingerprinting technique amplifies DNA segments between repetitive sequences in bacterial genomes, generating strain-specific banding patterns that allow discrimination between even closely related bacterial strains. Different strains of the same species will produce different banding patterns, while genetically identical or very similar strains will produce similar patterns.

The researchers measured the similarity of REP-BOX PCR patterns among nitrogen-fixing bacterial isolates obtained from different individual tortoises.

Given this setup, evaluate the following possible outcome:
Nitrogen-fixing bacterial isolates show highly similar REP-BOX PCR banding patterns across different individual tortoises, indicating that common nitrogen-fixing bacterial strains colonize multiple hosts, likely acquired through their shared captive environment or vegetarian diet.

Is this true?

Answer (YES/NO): NO